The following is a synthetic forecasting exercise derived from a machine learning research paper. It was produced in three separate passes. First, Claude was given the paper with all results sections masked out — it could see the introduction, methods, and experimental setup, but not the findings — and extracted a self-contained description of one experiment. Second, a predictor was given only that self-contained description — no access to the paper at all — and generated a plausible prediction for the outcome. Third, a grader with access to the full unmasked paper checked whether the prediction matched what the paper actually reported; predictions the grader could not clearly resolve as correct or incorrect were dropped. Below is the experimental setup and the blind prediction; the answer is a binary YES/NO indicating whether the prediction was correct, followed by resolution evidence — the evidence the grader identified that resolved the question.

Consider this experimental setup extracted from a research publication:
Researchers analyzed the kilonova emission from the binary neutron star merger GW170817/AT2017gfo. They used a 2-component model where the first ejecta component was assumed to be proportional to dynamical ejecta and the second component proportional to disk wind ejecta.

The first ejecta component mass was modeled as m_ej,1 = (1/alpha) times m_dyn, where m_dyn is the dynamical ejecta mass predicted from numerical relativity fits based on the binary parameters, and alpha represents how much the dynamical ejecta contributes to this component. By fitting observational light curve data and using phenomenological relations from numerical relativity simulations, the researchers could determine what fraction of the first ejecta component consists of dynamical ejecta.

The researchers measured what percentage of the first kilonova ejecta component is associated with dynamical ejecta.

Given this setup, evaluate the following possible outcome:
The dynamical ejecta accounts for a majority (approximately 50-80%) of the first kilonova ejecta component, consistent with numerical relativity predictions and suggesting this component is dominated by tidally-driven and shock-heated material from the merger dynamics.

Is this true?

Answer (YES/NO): NO